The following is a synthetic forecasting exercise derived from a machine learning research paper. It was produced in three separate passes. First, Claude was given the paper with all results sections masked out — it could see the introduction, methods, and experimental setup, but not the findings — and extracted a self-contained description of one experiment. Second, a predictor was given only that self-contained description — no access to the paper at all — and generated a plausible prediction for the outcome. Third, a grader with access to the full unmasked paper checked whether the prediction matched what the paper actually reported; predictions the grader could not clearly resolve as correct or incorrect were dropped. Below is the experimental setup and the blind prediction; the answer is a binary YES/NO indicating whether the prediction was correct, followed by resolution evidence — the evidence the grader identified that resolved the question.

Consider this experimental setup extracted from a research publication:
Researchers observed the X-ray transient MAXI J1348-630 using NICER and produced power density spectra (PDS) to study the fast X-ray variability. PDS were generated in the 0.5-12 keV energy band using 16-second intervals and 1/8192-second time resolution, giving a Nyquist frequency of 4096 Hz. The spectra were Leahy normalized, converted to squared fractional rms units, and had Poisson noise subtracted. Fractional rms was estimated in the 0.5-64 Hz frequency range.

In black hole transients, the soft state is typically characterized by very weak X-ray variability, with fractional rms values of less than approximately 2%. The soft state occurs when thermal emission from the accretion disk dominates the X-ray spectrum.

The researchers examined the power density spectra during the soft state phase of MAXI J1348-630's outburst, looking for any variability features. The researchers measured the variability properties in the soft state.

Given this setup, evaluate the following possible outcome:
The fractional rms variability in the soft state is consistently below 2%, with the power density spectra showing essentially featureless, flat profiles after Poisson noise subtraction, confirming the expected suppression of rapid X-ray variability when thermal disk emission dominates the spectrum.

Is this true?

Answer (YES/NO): NO